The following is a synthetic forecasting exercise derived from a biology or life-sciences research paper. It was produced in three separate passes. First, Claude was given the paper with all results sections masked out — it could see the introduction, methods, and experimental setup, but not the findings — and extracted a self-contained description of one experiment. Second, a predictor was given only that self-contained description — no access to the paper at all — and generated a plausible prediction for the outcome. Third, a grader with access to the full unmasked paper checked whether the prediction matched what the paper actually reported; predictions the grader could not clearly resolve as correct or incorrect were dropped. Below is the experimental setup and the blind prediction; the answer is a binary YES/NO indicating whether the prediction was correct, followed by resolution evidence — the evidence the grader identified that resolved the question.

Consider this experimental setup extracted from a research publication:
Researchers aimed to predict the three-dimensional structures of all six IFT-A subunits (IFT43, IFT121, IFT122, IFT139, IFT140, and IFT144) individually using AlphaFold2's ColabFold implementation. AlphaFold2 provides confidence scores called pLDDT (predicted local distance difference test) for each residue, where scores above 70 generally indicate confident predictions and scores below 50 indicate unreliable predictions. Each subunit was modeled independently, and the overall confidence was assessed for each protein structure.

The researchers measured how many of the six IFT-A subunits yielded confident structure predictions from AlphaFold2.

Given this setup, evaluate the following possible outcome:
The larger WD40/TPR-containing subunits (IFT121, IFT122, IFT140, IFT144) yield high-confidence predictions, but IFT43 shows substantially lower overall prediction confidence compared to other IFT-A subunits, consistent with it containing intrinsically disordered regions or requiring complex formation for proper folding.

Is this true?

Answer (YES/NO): YES